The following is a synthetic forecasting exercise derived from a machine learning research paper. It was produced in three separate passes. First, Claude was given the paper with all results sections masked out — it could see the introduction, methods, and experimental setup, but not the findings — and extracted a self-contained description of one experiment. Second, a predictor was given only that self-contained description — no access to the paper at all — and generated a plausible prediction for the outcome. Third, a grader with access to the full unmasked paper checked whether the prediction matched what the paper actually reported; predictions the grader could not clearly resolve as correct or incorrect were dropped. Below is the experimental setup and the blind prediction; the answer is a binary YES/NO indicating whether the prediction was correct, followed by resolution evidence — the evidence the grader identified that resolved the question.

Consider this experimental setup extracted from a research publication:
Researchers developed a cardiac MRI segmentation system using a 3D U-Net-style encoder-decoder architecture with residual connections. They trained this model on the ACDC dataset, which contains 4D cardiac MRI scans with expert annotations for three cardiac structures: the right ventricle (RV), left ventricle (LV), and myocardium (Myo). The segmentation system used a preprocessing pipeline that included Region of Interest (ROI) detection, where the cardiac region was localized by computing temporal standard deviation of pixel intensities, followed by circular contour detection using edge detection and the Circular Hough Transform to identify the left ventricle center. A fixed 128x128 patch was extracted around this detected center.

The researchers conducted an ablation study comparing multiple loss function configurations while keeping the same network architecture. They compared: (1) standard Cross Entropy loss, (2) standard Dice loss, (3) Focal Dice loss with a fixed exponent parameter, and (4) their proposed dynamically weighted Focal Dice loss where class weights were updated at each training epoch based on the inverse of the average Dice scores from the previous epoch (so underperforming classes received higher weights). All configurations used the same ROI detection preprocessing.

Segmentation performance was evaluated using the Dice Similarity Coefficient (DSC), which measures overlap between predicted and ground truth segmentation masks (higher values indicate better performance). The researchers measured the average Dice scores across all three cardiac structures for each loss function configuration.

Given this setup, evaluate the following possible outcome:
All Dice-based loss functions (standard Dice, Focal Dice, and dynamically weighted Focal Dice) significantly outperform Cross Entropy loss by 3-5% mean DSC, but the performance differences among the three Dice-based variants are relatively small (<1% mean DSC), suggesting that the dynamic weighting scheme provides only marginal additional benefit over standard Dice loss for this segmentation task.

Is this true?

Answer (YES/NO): NO